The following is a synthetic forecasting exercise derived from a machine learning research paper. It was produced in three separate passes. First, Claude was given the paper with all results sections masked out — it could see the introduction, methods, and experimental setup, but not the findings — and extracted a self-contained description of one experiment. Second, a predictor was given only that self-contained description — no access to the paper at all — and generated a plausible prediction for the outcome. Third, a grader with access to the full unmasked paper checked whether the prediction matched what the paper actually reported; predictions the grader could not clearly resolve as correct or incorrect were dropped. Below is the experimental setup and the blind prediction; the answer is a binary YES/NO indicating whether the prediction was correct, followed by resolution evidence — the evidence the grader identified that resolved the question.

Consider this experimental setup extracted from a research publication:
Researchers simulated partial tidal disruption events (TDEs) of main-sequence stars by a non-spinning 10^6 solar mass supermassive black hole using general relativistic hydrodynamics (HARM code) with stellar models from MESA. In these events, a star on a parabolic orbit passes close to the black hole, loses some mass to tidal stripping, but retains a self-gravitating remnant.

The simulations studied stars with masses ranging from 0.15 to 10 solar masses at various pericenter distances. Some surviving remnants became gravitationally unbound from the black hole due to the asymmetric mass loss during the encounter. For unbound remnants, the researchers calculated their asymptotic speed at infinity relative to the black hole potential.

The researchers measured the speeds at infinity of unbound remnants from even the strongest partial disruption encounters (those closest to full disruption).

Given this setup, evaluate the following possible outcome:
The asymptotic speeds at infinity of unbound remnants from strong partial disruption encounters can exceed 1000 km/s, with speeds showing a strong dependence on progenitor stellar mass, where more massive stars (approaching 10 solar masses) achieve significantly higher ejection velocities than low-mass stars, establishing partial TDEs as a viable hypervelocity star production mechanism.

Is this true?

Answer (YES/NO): NO